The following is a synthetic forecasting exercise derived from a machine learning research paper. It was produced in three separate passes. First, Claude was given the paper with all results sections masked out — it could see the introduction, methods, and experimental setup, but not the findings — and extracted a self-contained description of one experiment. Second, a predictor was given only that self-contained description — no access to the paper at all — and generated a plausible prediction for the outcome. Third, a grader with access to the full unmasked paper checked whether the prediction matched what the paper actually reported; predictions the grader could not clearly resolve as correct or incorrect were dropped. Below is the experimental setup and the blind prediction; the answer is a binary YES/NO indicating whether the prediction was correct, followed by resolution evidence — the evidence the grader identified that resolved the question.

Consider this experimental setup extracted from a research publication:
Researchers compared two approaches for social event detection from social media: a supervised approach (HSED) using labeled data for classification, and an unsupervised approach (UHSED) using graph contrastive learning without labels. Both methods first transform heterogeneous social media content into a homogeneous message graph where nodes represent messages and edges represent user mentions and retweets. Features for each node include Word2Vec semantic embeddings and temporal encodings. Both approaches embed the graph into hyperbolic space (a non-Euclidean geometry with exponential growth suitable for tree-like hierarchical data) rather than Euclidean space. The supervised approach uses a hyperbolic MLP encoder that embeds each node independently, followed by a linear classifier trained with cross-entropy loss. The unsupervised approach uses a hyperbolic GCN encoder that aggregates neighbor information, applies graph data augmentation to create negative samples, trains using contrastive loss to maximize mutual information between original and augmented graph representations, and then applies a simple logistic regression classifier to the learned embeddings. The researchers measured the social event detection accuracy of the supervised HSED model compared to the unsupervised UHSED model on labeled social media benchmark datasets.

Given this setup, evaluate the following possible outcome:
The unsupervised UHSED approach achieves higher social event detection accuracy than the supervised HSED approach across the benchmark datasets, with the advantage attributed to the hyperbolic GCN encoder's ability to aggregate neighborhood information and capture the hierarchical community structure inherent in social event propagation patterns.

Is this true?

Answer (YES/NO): NO